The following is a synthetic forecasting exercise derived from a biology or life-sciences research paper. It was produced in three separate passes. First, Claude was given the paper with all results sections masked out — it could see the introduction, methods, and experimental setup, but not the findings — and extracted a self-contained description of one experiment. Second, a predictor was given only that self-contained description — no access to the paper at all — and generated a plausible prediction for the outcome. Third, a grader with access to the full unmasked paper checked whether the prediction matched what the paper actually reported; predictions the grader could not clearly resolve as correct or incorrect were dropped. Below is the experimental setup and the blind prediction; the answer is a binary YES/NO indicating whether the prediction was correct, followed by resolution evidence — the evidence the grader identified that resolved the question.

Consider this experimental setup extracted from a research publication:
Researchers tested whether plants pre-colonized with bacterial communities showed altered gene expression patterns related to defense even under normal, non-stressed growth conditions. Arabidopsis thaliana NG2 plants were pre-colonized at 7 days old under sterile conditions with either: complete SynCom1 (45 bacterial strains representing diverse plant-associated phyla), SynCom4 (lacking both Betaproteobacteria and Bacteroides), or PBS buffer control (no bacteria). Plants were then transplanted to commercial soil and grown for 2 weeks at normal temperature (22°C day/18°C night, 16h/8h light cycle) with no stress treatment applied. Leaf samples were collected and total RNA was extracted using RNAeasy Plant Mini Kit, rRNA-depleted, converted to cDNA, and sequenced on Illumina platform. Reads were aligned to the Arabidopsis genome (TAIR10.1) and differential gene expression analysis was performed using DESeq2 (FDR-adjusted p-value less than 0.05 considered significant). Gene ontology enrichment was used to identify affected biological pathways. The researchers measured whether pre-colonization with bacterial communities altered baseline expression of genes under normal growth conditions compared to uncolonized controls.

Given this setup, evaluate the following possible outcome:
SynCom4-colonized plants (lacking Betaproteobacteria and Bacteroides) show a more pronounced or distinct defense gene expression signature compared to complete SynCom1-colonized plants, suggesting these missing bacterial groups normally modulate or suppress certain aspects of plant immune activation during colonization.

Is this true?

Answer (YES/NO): YES